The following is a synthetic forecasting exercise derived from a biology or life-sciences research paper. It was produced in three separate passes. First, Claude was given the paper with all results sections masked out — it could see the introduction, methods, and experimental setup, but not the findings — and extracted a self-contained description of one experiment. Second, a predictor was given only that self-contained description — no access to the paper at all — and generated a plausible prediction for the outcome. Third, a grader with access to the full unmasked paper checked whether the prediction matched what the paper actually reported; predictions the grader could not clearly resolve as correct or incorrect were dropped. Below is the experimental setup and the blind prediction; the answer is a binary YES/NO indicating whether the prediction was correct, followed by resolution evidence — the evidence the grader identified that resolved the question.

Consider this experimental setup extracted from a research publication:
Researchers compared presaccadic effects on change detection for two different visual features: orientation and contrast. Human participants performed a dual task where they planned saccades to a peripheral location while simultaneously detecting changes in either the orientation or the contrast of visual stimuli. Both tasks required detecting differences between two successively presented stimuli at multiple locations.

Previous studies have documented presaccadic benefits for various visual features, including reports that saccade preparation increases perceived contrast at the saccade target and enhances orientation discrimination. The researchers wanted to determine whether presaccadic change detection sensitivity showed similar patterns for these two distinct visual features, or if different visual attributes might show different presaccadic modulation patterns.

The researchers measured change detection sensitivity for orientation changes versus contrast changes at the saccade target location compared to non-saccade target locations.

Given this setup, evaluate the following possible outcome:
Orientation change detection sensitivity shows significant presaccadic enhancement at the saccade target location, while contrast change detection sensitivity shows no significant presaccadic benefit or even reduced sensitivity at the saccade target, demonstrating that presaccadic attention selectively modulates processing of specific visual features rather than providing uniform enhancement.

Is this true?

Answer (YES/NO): NO